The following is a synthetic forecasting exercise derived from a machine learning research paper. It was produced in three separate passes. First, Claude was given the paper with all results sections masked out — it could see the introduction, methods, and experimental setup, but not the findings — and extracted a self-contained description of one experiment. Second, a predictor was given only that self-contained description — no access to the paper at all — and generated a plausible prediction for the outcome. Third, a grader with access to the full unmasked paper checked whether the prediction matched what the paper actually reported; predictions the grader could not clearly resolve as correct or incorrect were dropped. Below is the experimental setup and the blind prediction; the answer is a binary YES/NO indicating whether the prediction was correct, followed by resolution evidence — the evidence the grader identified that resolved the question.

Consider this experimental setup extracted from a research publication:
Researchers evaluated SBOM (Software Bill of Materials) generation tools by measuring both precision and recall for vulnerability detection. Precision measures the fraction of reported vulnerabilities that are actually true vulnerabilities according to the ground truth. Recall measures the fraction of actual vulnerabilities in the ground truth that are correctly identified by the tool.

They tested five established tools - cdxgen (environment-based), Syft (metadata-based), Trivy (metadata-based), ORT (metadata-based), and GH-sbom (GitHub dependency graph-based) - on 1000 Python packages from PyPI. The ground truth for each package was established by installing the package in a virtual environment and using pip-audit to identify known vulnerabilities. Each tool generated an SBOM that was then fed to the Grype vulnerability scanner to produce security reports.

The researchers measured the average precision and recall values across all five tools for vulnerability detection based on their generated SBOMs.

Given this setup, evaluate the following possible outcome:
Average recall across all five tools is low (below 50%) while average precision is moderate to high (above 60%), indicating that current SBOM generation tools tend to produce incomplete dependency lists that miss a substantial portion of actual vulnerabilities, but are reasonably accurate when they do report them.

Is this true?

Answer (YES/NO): NO